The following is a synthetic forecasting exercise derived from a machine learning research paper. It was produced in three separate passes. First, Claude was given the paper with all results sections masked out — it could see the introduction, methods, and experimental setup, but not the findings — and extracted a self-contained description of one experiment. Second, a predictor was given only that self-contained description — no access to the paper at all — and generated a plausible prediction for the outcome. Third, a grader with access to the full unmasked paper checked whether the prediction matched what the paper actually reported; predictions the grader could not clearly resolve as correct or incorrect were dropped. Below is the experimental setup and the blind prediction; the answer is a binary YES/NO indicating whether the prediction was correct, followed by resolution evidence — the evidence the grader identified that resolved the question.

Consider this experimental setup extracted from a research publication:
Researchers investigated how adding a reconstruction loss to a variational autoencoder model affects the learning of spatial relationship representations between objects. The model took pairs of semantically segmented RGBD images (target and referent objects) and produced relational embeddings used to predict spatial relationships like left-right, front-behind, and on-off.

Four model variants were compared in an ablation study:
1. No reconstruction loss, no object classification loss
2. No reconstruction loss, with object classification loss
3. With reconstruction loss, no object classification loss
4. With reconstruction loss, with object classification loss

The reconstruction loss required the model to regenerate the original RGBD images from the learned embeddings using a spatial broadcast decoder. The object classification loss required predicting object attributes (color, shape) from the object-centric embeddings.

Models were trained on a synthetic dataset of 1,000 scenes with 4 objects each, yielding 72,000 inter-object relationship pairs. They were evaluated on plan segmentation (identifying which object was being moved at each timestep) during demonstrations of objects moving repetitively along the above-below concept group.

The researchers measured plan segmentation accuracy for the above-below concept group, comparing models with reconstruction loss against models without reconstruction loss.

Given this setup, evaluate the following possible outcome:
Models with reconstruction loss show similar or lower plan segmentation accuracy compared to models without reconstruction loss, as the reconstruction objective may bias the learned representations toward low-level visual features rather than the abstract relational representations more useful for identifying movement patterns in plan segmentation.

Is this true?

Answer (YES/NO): NO